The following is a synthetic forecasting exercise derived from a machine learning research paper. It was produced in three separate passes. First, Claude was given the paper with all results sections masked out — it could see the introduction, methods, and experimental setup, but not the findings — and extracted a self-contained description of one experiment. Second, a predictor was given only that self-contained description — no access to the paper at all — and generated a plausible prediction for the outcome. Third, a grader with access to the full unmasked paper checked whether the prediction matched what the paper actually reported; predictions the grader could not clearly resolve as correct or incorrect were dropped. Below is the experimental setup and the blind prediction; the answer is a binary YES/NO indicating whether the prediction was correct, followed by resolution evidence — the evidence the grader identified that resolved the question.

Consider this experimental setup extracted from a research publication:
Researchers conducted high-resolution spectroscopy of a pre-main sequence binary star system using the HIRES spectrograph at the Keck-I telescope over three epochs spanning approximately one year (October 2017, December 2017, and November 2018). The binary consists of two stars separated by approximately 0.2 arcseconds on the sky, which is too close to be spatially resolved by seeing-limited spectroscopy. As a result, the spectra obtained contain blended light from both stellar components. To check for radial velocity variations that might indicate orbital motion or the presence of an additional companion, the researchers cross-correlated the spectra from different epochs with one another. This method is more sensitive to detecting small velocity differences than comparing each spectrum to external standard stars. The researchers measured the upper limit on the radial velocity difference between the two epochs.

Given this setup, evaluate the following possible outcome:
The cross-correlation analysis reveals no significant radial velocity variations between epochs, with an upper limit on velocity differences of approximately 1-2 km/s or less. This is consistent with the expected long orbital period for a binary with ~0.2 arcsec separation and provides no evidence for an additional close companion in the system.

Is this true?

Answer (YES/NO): YES